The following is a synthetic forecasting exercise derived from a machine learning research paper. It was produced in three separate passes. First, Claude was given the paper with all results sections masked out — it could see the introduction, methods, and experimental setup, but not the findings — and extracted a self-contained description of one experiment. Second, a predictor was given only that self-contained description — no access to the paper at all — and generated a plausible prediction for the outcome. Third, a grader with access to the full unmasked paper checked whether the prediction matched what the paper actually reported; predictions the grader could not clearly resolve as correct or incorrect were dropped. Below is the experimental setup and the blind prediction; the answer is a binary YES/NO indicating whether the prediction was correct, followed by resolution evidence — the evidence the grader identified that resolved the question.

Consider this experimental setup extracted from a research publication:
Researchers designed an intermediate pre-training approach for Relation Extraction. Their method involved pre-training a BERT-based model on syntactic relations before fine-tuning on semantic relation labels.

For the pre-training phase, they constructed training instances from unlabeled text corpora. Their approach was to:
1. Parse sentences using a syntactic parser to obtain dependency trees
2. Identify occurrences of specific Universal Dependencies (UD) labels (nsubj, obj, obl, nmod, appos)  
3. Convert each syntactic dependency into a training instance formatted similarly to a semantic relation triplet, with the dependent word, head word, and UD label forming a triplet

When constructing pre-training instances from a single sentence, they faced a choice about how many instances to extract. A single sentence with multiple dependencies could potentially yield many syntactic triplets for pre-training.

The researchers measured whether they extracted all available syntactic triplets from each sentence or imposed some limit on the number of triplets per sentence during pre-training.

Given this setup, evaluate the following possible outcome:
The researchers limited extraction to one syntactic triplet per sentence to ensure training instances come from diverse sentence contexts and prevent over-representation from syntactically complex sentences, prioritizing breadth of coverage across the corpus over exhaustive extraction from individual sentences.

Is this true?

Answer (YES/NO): NO